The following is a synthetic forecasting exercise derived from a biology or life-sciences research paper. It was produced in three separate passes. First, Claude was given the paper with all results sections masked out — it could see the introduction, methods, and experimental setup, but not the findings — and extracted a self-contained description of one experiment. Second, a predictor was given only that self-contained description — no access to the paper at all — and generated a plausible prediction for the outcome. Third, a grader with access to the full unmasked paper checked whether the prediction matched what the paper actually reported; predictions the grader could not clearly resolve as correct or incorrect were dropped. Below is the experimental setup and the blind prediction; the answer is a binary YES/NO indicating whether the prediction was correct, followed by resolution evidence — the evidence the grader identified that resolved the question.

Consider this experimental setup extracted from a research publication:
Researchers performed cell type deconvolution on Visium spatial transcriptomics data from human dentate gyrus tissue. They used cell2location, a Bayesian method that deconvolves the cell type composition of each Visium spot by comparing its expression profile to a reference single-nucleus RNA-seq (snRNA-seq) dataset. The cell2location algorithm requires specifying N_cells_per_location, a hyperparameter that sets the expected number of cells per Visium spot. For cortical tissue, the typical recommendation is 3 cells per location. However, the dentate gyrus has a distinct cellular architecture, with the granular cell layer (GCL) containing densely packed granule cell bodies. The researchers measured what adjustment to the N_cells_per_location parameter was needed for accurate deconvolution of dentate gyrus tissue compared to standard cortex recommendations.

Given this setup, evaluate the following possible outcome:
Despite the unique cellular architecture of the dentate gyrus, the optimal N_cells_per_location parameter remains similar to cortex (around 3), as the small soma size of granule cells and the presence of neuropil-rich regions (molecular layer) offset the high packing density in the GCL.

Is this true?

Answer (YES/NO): NO